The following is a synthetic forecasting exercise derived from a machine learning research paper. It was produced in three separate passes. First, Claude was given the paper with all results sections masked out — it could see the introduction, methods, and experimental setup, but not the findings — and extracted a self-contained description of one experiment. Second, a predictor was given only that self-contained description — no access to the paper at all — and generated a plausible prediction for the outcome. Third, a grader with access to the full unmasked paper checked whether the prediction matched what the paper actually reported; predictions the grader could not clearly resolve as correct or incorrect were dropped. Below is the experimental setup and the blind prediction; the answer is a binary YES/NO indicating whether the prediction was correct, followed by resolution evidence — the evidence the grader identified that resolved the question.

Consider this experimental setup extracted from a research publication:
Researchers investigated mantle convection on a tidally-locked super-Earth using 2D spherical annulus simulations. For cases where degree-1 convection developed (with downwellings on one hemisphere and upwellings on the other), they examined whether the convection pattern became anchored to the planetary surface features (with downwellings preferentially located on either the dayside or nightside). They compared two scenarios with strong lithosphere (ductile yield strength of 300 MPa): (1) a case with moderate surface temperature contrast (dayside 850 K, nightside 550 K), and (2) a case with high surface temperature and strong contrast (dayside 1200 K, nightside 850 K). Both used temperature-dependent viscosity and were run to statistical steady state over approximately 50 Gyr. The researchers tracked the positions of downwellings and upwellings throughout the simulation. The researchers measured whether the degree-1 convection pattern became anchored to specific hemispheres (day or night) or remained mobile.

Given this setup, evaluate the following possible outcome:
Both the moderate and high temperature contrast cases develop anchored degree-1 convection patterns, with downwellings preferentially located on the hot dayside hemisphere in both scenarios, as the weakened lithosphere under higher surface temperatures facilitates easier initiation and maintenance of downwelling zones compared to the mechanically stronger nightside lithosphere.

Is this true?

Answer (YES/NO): NO